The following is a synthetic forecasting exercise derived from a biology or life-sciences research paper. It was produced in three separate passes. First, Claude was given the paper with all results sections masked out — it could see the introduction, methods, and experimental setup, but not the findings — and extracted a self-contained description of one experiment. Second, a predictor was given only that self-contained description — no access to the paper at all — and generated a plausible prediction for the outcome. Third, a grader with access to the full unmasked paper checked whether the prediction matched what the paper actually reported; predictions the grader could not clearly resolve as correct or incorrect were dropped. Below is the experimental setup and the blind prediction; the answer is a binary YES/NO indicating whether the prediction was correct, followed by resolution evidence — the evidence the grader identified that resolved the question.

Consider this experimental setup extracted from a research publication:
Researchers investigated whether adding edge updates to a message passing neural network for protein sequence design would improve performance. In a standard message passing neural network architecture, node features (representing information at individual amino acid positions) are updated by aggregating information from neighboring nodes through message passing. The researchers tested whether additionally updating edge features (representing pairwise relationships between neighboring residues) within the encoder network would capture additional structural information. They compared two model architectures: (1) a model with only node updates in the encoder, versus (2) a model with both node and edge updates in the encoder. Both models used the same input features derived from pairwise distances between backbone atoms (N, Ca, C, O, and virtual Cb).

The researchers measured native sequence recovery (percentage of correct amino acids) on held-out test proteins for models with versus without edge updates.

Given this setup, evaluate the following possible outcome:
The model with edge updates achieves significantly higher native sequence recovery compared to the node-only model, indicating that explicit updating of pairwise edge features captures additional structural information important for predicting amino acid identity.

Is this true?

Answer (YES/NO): YES